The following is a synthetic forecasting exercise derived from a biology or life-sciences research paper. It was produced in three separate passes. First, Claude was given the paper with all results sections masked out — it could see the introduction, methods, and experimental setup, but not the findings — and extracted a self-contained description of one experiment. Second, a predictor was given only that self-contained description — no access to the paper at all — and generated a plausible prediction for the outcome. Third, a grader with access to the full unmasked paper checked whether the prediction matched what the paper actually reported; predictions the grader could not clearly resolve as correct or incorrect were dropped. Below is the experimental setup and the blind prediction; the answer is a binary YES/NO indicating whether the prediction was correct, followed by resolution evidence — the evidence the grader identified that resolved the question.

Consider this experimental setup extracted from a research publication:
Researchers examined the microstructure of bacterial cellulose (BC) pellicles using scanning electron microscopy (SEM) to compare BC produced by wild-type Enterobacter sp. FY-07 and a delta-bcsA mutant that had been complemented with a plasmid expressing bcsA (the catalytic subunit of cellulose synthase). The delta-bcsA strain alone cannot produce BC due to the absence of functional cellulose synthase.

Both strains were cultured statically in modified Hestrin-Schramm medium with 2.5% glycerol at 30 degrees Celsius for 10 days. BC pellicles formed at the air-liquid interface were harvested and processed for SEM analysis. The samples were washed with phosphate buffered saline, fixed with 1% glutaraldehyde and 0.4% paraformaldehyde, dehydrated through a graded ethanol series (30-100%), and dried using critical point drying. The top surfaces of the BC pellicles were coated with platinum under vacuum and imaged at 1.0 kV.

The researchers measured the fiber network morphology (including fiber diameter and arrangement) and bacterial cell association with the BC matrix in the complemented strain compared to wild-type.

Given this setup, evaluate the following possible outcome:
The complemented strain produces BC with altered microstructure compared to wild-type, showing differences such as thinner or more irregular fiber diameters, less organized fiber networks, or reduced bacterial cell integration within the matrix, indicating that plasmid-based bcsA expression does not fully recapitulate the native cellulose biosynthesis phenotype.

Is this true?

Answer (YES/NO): NO